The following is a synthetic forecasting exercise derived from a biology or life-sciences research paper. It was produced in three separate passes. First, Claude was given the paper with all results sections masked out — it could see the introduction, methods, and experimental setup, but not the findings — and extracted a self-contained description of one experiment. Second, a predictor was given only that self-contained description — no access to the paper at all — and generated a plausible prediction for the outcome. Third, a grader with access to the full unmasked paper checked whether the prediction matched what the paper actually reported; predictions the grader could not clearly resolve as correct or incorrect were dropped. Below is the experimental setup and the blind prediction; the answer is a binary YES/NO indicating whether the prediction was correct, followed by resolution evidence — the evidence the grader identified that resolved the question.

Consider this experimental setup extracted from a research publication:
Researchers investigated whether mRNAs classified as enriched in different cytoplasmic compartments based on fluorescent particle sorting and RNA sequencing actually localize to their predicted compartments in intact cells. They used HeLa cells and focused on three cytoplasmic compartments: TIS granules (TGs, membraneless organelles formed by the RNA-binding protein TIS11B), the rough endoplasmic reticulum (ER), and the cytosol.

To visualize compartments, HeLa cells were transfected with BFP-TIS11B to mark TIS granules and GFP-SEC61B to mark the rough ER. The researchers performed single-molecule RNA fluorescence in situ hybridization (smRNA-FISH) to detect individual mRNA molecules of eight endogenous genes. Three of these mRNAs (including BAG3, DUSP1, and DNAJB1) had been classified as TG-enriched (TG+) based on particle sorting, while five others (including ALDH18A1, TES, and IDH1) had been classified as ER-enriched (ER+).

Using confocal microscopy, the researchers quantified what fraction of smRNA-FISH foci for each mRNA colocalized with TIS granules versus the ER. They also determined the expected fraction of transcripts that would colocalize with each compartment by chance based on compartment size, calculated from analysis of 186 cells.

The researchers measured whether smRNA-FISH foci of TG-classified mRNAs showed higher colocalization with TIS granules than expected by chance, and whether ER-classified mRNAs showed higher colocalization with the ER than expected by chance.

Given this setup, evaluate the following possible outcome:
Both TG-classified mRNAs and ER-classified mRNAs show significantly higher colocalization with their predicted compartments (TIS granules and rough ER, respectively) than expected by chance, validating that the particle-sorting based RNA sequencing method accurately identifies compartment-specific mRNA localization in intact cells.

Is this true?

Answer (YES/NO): YES